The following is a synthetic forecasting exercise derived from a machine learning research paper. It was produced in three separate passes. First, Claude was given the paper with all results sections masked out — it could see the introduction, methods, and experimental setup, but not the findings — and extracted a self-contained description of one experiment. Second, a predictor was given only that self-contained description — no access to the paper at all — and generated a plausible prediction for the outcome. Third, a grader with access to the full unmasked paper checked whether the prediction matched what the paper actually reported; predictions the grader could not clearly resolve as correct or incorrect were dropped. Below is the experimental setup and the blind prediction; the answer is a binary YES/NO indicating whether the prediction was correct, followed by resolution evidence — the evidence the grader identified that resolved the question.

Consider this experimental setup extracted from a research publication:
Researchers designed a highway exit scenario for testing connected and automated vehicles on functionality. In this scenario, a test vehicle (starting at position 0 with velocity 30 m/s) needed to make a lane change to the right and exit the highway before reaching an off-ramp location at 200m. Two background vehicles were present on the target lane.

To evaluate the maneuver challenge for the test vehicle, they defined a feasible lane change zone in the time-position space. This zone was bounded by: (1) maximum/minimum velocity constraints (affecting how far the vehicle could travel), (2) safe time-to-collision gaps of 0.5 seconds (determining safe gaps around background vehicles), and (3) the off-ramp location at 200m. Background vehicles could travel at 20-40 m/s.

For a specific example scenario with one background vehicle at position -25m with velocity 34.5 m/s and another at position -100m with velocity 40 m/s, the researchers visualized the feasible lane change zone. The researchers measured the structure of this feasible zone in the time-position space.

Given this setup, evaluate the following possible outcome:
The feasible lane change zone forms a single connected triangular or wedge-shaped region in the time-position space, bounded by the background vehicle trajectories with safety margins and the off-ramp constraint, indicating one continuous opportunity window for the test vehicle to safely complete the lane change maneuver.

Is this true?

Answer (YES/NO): NO